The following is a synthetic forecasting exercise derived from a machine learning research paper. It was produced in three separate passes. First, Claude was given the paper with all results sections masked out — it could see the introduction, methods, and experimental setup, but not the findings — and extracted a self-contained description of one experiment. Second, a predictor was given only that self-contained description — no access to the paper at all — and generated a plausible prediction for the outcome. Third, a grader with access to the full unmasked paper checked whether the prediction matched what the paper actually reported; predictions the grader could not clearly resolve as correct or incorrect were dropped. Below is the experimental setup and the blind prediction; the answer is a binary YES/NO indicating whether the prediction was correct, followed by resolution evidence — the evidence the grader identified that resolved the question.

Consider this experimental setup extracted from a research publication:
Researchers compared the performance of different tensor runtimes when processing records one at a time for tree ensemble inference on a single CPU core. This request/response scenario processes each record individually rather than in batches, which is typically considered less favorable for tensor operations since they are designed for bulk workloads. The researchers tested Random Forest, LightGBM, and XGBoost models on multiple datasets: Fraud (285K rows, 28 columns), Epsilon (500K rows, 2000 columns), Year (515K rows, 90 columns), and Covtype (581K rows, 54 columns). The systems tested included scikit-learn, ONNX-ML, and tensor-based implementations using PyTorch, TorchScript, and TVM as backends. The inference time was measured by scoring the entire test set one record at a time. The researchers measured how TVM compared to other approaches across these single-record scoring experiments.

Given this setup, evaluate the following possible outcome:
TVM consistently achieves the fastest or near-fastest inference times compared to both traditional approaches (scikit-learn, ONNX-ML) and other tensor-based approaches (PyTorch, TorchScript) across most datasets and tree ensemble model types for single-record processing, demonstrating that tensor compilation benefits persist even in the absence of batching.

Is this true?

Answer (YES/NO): YES